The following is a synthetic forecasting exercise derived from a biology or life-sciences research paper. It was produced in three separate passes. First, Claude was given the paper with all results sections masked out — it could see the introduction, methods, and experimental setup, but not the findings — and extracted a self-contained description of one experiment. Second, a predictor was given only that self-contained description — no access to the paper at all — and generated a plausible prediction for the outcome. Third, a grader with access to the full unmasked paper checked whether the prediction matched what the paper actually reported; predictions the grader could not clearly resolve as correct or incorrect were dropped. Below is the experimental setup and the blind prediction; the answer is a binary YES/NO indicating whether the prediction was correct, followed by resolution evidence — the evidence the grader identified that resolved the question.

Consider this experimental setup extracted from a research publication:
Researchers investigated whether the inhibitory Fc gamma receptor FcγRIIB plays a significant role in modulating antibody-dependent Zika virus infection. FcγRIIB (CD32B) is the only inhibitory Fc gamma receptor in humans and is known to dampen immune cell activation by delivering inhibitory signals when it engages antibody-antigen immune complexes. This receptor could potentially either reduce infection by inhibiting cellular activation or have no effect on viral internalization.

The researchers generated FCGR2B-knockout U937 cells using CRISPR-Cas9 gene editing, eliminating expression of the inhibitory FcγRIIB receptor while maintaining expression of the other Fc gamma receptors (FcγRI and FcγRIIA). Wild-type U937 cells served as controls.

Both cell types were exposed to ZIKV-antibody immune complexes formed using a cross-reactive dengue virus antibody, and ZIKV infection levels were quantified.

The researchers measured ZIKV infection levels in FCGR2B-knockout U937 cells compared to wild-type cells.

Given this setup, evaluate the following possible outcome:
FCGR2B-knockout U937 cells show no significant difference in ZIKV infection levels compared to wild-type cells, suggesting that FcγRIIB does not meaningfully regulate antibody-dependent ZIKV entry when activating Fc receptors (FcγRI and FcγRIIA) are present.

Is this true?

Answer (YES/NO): YES